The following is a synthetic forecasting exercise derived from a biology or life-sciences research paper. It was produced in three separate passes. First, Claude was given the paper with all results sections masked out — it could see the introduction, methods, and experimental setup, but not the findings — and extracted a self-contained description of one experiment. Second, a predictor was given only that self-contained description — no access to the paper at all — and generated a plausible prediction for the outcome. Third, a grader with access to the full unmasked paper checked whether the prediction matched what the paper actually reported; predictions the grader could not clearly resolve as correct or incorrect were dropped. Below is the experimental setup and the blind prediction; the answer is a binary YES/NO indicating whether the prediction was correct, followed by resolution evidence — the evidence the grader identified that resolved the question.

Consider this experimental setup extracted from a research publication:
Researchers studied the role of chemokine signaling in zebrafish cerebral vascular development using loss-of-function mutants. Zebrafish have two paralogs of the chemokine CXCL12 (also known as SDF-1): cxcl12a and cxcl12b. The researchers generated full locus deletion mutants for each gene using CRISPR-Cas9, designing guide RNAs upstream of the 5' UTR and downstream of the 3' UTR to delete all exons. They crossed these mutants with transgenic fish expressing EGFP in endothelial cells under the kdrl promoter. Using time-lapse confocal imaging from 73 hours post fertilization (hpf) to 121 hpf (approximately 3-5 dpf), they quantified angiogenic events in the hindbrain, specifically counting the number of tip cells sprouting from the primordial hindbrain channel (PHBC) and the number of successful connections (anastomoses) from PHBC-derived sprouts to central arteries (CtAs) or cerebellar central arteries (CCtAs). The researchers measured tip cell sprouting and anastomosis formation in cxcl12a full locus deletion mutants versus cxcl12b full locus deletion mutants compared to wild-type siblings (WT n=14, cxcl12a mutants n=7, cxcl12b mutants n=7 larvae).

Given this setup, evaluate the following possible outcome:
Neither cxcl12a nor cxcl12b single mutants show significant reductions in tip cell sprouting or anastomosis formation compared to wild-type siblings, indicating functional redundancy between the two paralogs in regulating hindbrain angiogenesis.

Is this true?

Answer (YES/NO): NO